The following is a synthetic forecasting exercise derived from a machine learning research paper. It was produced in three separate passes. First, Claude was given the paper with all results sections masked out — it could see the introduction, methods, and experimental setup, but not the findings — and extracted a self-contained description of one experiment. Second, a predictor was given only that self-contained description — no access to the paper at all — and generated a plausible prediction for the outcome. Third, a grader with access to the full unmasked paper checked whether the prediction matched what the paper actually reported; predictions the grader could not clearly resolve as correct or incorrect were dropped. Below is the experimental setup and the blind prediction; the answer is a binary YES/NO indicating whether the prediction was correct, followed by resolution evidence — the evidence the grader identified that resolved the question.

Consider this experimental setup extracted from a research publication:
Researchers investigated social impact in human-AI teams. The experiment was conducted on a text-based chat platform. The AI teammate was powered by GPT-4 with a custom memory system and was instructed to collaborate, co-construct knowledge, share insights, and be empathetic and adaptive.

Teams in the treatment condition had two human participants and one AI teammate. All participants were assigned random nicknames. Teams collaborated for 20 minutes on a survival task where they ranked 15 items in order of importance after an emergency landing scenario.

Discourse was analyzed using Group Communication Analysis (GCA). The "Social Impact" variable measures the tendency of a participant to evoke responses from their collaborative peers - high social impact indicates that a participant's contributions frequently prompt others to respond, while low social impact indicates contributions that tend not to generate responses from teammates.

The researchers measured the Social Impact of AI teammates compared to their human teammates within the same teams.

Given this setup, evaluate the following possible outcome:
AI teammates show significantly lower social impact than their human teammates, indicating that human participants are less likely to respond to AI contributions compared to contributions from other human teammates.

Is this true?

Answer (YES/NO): NO